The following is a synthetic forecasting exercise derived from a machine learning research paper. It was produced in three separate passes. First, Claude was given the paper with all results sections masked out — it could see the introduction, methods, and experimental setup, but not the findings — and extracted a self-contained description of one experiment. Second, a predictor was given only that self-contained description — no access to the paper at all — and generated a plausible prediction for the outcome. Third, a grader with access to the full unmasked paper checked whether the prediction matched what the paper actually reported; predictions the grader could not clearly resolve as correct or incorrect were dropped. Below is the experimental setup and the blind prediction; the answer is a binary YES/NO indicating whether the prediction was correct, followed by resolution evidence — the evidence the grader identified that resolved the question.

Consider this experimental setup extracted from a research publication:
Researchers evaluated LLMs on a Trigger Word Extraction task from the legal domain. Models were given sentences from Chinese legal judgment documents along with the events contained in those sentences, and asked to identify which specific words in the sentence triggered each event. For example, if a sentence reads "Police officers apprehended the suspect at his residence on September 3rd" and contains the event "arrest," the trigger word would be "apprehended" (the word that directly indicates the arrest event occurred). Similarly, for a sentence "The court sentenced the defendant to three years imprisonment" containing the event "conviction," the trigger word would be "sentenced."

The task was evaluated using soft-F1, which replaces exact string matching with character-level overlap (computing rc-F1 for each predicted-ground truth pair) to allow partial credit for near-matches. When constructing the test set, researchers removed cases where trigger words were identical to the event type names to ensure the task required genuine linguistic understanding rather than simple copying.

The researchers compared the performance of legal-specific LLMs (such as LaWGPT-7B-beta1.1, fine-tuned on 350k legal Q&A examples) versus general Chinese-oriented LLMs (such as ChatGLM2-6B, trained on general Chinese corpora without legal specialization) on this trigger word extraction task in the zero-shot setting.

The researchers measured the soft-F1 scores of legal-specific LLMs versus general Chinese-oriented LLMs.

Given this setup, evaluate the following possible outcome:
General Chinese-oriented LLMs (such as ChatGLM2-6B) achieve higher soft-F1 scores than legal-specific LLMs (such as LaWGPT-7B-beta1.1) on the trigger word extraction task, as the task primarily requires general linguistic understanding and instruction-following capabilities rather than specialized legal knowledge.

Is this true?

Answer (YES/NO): YES